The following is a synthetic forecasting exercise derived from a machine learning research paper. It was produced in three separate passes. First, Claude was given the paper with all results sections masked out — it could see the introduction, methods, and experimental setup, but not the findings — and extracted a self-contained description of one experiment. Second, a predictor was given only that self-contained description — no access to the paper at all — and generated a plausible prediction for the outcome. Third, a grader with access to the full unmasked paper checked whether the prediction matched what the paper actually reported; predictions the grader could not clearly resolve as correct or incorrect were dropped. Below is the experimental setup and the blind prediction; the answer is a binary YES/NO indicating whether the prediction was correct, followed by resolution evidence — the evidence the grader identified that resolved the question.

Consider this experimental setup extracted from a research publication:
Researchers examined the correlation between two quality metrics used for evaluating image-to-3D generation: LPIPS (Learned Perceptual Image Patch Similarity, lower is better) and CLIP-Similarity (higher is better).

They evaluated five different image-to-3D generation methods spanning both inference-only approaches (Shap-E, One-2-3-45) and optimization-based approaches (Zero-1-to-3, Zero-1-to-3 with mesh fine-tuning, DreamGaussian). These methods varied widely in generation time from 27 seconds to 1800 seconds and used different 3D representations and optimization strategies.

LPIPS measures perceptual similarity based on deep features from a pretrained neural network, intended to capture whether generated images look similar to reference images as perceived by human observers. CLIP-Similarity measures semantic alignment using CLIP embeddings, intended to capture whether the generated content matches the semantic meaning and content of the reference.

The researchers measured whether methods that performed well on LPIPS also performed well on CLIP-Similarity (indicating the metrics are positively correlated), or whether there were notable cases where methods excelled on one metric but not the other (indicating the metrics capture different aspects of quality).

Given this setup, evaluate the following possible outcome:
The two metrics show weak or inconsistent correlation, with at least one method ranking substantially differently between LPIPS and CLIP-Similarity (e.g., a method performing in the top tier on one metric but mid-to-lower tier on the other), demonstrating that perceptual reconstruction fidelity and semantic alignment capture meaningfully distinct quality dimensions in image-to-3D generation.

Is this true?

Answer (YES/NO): NO